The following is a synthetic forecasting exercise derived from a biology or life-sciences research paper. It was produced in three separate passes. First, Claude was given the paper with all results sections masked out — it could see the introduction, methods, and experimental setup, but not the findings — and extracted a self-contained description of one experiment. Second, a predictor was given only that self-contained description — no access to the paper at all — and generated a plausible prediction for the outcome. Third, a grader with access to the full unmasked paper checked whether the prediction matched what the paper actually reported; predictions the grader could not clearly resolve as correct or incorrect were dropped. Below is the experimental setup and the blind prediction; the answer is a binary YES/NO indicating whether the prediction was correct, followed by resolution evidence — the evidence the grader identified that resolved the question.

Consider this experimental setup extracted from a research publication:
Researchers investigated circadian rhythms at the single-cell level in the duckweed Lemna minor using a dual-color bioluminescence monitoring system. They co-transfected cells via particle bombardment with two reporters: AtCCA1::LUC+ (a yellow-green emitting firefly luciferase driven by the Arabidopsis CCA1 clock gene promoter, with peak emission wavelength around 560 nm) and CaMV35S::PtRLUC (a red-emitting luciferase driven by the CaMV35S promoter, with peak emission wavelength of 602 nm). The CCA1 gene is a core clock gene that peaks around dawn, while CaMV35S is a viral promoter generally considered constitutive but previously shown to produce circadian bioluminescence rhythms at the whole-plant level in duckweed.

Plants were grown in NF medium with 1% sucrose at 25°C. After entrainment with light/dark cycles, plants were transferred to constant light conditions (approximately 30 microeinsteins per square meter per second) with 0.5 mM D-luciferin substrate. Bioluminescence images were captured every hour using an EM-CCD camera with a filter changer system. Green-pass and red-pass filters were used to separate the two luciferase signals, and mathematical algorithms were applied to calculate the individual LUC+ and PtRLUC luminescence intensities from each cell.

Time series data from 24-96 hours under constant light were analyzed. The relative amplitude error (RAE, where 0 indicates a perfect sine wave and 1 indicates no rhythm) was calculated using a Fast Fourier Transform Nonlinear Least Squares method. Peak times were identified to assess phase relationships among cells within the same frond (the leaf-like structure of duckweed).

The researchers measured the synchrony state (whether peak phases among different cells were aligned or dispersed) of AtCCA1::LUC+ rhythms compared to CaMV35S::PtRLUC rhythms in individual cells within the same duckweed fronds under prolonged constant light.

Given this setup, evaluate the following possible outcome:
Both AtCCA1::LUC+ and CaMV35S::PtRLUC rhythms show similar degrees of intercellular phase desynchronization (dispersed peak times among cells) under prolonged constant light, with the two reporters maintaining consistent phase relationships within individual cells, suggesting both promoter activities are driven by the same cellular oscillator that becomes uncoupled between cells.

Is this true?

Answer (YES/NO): NO